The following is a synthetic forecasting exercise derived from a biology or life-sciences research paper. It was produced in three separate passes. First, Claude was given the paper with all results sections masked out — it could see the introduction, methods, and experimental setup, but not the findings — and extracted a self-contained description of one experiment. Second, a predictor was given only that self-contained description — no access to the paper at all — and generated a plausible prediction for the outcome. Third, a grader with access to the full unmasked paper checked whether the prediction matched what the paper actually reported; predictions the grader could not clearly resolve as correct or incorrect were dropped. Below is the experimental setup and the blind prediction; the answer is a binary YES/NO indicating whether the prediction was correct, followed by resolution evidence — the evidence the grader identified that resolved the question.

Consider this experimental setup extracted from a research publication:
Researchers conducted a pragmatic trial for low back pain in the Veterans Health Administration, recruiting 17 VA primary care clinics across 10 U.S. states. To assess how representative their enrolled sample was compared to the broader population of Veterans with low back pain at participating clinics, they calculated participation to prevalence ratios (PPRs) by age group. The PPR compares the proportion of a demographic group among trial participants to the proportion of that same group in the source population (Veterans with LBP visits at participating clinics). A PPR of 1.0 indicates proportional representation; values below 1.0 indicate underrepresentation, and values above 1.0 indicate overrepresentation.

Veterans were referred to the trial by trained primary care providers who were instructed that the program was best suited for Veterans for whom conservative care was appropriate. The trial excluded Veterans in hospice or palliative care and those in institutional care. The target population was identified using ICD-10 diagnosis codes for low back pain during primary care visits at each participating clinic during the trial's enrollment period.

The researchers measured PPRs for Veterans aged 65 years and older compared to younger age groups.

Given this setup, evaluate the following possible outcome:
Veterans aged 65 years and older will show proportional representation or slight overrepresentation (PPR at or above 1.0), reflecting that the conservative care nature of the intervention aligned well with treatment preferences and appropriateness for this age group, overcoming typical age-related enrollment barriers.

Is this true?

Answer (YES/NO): NO